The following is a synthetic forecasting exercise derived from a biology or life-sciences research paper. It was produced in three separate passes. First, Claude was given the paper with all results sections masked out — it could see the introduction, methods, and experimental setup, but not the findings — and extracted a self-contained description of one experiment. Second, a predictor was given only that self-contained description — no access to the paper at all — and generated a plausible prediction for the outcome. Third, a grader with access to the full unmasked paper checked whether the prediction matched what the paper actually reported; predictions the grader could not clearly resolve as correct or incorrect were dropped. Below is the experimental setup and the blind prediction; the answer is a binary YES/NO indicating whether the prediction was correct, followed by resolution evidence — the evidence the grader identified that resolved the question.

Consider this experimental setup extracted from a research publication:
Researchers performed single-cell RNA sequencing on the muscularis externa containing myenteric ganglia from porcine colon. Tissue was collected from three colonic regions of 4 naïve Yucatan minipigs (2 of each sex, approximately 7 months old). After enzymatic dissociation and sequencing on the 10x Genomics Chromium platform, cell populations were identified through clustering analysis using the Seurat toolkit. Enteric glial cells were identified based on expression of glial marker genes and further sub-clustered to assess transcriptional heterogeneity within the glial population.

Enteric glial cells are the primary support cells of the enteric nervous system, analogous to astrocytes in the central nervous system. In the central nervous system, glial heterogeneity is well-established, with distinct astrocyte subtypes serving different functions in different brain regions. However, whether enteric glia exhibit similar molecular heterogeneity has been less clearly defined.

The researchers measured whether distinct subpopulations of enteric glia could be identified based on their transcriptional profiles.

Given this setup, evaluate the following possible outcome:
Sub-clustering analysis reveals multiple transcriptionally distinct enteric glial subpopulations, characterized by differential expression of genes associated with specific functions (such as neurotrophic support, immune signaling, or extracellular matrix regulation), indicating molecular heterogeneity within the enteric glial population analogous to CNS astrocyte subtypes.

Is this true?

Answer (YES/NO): YES